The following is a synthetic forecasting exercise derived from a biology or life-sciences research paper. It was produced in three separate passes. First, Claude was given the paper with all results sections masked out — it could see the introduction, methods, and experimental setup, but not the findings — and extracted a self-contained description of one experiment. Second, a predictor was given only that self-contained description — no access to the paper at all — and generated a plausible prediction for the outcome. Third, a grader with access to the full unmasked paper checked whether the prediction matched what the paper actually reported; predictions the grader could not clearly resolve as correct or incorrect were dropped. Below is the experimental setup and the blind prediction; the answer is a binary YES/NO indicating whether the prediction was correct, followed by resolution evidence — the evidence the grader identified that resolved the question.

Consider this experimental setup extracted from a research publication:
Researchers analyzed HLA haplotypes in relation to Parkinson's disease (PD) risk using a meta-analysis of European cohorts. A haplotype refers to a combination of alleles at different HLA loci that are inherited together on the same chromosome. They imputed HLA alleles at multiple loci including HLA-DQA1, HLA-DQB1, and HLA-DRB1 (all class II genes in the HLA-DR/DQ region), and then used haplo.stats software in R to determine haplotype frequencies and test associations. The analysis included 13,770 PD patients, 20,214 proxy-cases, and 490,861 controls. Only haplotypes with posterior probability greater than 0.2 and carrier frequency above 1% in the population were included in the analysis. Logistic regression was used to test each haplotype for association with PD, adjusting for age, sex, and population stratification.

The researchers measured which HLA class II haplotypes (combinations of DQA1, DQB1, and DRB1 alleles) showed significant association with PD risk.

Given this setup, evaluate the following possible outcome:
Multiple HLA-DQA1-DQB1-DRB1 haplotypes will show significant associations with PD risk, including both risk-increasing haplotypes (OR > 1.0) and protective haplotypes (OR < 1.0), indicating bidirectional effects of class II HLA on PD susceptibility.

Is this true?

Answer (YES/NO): NO